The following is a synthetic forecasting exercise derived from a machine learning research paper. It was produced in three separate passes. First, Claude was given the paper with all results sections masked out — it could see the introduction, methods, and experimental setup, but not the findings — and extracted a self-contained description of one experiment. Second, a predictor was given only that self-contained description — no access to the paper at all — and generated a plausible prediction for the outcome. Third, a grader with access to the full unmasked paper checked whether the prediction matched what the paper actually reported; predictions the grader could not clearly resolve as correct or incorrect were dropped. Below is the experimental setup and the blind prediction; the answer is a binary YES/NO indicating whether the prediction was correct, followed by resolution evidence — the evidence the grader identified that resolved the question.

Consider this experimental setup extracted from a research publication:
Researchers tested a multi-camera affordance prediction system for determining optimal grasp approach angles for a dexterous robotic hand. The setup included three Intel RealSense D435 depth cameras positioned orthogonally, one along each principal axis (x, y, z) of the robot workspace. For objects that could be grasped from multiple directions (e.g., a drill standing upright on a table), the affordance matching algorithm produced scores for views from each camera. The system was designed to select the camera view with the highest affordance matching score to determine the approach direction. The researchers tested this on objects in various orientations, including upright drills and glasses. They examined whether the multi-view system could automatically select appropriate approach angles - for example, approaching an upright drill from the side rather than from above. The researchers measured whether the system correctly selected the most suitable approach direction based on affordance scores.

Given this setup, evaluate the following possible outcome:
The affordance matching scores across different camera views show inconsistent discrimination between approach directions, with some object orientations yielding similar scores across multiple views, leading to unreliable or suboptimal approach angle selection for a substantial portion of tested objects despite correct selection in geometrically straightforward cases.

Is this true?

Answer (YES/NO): NO